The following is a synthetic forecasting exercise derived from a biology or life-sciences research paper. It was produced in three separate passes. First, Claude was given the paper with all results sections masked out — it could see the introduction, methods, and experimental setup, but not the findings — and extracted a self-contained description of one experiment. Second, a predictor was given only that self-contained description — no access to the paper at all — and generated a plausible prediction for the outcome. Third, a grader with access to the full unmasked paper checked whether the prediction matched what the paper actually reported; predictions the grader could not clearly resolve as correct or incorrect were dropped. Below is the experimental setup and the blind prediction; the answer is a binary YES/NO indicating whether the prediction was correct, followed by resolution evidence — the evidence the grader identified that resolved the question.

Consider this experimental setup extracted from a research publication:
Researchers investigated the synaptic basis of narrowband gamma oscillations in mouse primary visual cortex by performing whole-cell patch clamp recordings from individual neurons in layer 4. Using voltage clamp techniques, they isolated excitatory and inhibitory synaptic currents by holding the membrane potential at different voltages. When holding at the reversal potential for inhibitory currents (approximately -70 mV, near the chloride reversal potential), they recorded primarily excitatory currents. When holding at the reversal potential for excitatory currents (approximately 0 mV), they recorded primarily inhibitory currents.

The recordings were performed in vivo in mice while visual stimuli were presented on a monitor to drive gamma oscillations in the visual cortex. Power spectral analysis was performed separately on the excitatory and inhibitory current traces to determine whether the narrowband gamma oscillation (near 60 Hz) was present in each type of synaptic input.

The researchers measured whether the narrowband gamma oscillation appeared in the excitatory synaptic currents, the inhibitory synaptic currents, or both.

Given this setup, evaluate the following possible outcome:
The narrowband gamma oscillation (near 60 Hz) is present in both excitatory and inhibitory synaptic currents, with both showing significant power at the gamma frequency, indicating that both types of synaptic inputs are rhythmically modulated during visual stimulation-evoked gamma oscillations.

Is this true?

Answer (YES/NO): NO